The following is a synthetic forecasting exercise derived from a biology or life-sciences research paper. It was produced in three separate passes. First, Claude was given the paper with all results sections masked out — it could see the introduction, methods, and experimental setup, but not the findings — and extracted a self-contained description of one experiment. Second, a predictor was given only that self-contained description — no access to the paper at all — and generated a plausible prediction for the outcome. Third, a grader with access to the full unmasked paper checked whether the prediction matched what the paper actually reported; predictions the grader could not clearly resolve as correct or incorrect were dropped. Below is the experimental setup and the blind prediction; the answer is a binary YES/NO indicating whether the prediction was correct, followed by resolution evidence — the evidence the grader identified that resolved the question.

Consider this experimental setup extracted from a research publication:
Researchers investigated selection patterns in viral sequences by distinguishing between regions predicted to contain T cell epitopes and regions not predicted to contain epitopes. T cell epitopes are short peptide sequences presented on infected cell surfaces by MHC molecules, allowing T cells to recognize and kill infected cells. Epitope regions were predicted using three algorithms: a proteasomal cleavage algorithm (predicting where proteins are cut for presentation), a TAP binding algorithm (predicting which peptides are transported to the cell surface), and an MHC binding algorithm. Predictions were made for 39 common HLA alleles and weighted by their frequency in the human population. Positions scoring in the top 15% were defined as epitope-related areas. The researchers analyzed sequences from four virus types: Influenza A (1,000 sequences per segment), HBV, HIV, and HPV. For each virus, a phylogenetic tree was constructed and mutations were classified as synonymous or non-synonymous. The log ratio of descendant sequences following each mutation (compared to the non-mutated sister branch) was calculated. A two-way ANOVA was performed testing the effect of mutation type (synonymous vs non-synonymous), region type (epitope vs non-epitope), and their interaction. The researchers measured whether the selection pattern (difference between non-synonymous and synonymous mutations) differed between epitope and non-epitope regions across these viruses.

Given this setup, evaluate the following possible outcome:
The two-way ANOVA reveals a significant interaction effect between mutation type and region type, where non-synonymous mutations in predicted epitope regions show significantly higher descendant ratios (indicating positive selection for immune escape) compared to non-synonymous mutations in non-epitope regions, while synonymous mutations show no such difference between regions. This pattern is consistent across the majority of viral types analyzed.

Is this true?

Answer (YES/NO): NO